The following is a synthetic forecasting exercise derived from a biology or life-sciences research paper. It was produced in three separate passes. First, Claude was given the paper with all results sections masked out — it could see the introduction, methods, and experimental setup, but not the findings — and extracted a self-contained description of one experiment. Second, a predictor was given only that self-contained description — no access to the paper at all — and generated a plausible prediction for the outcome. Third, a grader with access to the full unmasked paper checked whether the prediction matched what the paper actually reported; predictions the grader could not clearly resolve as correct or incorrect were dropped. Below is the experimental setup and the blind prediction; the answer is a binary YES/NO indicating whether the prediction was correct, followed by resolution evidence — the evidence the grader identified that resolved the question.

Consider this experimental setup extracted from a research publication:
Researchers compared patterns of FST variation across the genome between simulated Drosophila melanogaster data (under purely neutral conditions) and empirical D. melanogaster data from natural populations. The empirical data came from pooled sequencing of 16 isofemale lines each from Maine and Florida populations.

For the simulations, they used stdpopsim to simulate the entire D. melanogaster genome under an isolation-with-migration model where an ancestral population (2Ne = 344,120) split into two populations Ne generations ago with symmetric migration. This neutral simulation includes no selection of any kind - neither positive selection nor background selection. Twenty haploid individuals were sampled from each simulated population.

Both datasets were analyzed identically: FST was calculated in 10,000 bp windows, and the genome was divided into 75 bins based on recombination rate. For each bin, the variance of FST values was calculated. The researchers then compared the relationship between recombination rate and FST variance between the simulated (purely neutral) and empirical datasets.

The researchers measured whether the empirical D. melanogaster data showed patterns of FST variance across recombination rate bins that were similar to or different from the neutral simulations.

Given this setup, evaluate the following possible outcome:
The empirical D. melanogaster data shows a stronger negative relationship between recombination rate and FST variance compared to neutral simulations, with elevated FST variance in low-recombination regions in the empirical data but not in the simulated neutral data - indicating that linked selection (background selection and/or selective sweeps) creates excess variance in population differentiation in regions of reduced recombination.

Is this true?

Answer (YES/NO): NO